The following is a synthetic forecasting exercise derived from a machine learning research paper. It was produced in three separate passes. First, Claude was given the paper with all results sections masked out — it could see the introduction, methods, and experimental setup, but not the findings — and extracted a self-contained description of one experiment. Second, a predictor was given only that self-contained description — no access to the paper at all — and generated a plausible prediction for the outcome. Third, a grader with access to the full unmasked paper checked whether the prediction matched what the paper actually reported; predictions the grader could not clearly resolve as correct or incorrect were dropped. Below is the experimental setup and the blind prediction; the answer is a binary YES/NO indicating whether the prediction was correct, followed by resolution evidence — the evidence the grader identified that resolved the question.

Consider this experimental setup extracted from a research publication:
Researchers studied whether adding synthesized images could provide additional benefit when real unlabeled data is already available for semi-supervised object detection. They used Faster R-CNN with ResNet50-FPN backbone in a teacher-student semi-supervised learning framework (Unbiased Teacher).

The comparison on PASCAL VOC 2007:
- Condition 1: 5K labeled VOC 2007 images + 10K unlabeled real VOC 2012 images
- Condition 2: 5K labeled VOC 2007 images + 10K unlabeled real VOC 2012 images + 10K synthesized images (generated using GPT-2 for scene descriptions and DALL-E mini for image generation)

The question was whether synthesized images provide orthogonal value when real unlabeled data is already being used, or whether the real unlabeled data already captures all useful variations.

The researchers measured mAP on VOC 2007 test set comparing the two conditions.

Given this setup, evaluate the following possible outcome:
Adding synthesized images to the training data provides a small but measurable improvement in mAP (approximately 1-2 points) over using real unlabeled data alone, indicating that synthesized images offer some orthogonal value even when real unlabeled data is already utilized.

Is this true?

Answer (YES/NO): NO